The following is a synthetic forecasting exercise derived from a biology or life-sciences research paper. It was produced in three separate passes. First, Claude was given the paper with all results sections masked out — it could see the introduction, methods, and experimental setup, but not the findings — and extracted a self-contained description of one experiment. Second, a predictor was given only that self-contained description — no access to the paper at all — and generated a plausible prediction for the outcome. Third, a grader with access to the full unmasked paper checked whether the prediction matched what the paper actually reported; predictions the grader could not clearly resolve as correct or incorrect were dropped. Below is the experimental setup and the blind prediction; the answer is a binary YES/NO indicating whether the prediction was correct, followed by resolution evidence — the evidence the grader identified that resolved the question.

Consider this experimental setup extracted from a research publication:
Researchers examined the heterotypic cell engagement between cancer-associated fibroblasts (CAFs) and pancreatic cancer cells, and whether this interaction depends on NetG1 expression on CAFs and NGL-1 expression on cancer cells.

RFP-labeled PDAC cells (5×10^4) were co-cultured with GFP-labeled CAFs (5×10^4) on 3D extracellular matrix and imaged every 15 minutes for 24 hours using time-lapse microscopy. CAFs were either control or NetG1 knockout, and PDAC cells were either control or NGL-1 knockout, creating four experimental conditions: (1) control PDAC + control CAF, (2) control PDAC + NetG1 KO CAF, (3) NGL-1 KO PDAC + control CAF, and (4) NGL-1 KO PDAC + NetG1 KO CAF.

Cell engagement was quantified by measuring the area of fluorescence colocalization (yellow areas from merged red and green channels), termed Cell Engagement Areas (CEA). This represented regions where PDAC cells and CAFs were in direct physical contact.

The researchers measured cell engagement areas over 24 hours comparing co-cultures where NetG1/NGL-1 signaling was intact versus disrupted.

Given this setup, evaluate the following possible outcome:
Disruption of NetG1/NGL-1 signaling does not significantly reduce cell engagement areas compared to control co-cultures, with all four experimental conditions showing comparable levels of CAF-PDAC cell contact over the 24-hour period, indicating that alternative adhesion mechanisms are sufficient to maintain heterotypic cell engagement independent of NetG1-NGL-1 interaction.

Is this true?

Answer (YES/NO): NO